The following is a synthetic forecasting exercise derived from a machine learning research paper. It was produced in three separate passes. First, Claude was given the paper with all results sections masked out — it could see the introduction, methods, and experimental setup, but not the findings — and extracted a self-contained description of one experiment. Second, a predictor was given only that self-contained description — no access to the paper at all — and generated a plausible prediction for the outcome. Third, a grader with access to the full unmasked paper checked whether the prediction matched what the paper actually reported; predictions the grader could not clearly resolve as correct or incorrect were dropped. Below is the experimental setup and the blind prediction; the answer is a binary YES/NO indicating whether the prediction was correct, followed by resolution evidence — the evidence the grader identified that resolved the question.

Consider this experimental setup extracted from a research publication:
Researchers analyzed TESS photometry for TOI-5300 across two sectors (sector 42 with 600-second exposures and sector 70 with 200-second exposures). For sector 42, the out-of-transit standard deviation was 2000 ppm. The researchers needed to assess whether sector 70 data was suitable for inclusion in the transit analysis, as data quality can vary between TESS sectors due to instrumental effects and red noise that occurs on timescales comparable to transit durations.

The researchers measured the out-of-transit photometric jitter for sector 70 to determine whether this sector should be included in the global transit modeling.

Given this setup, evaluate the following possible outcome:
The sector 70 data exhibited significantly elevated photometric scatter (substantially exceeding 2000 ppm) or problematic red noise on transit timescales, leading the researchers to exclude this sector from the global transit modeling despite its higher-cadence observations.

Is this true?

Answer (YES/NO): YES